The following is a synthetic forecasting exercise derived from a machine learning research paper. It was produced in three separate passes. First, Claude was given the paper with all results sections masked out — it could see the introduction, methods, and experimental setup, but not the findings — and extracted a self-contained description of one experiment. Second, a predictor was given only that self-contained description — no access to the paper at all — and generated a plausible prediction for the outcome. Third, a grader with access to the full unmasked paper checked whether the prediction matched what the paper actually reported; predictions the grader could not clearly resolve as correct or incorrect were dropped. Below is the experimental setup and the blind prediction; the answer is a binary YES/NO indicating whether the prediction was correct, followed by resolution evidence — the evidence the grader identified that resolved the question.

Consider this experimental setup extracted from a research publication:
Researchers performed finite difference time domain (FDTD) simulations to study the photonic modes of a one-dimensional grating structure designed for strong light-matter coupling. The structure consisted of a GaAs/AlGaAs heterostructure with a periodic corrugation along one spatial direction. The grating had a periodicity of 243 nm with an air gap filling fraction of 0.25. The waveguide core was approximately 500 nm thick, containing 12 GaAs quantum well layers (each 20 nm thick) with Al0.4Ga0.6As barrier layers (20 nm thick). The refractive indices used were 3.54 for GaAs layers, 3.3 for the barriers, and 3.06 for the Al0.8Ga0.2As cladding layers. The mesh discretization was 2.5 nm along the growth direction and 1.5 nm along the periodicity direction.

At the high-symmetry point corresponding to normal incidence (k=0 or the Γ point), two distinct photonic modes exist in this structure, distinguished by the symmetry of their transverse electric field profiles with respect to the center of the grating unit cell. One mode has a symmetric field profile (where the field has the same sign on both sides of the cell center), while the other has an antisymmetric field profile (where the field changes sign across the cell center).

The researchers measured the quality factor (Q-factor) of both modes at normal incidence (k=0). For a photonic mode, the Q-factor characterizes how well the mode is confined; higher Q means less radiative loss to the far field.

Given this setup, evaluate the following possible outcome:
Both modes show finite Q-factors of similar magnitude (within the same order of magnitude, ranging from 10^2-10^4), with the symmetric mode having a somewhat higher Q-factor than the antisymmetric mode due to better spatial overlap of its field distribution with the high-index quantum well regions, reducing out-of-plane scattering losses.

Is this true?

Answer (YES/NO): NO